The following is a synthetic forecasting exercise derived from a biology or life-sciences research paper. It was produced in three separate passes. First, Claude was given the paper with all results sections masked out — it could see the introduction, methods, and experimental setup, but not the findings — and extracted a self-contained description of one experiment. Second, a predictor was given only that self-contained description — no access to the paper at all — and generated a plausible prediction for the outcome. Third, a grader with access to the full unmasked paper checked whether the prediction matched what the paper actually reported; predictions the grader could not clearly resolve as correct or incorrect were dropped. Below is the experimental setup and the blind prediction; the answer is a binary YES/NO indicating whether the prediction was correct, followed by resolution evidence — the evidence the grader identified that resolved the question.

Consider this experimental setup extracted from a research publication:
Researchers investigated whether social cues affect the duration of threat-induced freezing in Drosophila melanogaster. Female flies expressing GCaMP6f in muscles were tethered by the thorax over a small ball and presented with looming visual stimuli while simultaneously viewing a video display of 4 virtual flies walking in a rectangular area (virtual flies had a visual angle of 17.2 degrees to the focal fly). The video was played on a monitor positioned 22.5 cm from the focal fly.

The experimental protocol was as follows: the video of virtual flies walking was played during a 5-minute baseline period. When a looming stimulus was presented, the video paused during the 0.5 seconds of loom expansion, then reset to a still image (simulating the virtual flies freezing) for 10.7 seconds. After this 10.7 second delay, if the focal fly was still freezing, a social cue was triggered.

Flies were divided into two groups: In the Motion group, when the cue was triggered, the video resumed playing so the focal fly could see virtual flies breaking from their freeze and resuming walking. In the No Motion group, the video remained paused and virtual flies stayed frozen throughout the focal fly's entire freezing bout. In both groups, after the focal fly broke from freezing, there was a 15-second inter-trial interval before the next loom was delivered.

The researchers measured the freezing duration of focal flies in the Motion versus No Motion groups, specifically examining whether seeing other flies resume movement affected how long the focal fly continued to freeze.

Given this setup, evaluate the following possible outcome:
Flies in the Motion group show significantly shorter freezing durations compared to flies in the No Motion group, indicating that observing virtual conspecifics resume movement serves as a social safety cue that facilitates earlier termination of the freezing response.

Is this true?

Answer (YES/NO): YES